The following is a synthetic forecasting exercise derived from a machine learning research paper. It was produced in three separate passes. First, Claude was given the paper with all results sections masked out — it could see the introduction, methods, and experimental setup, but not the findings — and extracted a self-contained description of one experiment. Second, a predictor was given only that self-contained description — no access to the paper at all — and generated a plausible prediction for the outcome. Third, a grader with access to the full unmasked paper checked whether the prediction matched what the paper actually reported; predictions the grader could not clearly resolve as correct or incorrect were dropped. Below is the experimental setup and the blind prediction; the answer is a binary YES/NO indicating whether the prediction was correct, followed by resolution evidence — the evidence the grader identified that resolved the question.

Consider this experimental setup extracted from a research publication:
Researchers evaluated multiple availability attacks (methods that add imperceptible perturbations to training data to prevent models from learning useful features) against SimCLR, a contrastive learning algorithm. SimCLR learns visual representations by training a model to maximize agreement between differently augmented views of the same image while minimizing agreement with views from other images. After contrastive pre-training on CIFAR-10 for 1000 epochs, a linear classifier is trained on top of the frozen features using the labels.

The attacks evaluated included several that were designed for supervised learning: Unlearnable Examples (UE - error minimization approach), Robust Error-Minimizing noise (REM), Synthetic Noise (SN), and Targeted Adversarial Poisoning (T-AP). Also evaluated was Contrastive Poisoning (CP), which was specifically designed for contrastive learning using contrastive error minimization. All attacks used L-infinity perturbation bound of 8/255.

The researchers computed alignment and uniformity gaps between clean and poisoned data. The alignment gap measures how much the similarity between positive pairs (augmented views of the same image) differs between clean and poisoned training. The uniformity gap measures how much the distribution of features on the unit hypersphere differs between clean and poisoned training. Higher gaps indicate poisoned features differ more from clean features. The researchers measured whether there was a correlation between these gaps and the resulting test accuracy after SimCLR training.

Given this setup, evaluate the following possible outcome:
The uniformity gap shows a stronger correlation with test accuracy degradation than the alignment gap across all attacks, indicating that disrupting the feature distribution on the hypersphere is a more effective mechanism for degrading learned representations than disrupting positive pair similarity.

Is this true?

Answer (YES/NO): YES